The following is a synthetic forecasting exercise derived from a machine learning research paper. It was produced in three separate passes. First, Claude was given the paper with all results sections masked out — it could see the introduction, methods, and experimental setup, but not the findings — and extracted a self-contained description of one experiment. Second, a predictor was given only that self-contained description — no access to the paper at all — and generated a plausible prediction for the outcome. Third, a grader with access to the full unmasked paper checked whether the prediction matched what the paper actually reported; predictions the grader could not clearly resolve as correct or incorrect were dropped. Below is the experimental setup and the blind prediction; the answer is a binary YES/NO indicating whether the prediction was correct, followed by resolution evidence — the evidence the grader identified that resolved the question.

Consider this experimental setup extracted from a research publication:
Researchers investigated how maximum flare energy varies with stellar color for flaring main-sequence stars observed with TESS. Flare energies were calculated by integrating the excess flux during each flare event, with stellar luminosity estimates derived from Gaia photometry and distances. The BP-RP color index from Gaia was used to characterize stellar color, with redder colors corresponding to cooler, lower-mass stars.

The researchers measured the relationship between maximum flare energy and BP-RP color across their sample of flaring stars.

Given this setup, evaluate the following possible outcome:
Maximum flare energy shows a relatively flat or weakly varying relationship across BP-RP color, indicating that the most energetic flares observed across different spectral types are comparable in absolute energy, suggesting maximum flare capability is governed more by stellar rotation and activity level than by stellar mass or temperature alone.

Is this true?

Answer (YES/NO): NO